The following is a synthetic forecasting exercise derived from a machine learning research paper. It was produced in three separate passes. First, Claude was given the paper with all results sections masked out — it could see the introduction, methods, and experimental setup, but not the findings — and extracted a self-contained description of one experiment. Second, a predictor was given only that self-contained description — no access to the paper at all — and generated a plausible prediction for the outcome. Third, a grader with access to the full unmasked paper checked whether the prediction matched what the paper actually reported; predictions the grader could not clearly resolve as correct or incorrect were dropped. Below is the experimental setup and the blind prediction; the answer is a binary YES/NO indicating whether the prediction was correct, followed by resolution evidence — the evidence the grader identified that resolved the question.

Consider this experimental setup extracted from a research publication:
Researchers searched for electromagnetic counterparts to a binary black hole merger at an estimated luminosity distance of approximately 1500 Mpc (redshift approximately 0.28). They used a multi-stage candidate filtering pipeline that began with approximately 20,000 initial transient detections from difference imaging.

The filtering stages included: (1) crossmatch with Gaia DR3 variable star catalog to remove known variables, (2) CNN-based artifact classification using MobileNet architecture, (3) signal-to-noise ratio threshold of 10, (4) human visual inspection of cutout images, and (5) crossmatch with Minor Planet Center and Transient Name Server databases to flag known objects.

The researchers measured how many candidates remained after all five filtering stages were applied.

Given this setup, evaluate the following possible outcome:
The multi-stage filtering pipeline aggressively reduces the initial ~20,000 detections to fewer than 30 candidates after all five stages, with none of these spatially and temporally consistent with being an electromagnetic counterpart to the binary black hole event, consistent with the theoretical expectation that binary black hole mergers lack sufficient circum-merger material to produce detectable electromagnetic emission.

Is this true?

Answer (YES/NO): NO